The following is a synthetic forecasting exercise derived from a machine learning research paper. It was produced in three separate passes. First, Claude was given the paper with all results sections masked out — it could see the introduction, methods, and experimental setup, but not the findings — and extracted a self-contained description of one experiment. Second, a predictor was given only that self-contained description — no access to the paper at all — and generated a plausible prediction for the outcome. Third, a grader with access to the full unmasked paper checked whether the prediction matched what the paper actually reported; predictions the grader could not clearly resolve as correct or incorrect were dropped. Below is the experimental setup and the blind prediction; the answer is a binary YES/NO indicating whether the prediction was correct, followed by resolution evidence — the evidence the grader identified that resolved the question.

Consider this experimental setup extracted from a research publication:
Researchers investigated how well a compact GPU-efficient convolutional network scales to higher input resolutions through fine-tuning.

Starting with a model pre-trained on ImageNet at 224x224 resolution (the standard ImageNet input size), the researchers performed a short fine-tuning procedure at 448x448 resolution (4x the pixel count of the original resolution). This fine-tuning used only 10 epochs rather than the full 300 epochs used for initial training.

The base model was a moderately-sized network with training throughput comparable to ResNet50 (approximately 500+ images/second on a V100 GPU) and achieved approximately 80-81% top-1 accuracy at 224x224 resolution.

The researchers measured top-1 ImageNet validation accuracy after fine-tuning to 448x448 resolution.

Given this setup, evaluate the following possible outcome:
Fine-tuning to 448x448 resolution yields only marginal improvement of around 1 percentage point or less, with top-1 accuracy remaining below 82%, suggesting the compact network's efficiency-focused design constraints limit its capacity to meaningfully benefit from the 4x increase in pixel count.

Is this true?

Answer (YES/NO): NO